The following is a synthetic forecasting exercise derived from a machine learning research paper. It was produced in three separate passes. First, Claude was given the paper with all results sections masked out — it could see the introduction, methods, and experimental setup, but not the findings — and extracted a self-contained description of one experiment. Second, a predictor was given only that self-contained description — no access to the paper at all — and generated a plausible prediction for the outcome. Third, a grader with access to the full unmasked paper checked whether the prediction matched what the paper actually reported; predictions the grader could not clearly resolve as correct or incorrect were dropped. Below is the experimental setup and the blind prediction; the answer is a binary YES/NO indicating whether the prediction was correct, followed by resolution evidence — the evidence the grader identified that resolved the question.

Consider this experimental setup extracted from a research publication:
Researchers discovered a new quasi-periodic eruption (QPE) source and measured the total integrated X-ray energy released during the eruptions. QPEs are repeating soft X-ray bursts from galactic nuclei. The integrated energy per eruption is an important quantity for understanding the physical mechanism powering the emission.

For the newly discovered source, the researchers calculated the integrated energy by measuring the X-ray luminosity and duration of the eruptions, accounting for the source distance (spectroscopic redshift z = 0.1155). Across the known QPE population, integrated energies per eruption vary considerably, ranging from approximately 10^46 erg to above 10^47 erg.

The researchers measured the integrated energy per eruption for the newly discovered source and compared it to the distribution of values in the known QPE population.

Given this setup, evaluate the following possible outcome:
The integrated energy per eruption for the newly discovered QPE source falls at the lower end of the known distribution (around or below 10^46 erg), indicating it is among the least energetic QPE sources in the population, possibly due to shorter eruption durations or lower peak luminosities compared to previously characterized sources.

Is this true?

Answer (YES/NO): NO